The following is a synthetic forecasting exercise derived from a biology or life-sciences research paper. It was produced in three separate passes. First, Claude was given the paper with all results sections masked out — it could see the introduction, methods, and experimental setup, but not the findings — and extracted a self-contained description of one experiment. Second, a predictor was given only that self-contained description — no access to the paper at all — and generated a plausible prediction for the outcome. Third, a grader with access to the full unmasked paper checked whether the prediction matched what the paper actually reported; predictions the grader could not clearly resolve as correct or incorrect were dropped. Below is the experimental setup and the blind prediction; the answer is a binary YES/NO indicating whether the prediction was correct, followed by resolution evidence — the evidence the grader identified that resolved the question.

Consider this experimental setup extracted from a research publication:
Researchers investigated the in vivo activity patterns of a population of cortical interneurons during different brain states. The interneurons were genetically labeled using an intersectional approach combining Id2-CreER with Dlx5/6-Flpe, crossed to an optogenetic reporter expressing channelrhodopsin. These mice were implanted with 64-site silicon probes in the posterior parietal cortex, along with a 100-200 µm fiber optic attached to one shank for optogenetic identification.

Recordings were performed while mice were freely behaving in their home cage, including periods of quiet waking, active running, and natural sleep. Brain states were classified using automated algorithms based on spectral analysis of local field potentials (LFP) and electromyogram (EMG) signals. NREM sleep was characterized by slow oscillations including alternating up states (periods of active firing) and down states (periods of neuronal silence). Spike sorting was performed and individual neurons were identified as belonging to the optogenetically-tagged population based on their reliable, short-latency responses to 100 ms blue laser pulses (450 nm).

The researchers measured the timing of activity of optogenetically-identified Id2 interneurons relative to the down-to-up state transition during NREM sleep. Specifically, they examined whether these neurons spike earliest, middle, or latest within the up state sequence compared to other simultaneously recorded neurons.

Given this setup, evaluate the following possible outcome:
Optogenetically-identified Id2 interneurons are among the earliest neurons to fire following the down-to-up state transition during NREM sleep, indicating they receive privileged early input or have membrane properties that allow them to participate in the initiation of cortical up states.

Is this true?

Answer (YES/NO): YES